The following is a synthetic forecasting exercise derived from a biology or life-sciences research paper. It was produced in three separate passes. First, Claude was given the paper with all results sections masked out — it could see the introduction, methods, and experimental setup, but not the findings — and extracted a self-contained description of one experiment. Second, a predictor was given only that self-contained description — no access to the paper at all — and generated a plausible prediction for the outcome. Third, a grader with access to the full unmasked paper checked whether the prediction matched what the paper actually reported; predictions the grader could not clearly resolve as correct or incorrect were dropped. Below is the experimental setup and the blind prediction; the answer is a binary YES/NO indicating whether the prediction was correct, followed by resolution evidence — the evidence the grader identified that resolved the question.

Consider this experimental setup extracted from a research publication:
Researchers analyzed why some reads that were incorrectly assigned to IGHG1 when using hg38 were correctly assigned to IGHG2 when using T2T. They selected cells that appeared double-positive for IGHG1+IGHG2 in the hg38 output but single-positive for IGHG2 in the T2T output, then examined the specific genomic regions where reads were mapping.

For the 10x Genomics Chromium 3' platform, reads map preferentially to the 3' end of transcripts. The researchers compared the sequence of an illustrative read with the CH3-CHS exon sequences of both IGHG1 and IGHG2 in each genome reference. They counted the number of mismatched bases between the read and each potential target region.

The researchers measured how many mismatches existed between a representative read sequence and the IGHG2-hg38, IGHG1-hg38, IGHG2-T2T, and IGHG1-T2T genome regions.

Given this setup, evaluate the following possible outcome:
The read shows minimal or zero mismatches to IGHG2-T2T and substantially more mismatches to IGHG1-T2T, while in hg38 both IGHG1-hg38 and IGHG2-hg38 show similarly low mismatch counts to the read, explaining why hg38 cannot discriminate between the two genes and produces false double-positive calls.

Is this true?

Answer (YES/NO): NO